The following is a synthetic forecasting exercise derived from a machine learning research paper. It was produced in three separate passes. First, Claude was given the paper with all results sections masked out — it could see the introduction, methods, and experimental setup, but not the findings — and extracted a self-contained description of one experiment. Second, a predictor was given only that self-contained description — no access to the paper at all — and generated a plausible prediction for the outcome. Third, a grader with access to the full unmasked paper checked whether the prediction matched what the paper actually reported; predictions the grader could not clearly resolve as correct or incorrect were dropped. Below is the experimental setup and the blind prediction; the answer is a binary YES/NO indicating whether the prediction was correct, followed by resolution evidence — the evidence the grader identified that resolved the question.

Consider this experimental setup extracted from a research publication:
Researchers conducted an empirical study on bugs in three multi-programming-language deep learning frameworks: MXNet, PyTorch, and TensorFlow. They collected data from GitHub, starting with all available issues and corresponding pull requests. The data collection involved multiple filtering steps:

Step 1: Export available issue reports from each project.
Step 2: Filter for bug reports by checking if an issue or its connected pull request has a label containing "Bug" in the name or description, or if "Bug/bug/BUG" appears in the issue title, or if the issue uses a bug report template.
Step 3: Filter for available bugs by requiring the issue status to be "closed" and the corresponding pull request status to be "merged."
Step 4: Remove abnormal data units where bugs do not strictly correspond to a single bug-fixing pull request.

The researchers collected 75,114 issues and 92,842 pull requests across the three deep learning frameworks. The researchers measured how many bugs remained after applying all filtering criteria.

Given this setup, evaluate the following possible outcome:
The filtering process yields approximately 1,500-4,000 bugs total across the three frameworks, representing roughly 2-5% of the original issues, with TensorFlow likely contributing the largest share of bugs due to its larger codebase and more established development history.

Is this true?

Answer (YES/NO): NO